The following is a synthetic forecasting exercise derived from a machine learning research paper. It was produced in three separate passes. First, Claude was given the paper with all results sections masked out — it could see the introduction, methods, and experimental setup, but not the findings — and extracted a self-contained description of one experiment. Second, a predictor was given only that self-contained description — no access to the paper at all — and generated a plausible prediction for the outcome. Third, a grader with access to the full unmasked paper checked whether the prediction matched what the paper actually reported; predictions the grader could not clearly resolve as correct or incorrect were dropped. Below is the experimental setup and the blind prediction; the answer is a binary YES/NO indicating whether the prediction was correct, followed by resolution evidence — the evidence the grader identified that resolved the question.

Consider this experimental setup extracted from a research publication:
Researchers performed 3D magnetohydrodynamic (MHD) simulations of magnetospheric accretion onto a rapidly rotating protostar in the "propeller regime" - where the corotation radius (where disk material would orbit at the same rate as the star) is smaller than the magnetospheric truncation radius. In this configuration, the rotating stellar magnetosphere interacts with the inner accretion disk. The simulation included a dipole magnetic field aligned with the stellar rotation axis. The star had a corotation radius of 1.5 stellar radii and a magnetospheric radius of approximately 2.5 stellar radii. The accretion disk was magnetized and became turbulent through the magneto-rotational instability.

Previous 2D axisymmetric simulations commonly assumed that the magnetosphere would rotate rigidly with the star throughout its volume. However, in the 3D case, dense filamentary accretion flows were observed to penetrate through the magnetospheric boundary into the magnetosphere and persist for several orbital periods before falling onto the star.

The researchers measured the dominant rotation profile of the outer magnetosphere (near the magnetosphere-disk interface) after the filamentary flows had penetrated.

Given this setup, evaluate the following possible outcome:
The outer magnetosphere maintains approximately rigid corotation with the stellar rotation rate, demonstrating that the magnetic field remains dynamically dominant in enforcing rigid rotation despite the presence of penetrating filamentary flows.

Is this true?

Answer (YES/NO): NO